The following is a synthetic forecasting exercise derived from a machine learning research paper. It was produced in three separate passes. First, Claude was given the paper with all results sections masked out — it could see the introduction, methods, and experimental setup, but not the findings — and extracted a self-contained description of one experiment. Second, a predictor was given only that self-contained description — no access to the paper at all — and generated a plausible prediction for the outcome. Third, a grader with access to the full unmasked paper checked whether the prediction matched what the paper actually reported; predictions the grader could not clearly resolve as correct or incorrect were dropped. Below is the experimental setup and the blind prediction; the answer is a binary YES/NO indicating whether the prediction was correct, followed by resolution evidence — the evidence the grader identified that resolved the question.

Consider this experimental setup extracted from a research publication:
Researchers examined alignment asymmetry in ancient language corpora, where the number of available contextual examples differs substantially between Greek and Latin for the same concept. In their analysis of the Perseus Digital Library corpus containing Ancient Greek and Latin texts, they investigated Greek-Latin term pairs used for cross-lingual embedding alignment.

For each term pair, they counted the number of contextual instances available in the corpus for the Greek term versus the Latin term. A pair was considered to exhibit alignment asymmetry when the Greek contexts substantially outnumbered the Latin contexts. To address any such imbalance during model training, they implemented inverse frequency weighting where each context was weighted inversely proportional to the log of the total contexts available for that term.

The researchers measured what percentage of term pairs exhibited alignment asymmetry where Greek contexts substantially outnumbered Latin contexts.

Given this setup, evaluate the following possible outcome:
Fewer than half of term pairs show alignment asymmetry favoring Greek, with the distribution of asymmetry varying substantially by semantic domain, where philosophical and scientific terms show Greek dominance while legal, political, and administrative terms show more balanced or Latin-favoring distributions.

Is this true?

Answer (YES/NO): NO